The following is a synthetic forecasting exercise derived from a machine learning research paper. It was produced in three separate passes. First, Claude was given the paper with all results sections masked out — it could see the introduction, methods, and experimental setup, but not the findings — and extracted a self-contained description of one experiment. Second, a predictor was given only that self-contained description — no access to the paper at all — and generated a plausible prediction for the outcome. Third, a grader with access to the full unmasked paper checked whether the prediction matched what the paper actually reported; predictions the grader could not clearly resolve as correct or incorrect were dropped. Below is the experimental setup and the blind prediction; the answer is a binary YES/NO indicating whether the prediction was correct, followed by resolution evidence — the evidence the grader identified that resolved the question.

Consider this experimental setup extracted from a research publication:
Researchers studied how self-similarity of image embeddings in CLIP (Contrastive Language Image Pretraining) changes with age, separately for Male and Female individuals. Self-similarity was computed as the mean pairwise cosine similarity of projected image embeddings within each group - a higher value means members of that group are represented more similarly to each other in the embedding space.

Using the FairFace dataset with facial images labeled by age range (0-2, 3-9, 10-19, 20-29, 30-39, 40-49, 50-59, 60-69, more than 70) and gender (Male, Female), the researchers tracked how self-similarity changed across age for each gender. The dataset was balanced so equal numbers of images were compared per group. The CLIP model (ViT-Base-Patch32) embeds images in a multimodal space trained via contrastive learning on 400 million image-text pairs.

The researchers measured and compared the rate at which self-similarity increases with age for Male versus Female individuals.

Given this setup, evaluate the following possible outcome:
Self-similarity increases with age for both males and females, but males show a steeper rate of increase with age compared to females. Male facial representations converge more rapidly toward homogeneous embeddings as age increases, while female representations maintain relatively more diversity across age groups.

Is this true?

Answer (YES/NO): NO